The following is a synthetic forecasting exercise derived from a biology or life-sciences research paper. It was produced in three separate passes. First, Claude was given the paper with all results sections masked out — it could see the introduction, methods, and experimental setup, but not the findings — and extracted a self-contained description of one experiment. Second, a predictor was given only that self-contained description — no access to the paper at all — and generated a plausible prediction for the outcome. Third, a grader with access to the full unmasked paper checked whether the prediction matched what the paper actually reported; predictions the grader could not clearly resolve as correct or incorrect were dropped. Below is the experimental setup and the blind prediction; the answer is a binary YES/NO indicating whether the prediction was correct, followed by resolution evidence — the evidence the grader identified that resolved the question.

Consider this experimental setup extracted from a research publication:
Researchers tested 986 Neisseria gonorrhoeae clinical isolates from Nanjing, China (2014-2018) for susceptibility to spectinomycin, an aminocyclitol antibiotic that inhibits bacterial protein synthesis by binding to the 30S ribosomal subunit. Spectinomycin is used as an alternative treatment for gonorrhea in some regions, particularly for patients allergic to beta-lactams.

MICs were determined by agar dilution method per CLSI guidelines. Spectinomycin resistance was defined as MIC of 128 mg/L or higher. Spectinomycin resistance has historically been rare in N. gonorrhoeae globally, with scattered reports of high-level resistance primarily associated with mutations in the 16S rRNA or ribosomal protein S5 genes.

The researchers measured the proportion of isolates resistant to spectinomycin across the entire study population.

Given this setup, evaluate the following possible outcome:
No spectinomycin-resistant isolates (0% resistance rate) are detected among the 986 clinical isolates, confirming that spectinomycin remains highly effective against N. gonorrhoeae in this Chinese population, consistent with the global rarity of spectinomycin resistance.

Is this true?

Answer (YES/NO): YES